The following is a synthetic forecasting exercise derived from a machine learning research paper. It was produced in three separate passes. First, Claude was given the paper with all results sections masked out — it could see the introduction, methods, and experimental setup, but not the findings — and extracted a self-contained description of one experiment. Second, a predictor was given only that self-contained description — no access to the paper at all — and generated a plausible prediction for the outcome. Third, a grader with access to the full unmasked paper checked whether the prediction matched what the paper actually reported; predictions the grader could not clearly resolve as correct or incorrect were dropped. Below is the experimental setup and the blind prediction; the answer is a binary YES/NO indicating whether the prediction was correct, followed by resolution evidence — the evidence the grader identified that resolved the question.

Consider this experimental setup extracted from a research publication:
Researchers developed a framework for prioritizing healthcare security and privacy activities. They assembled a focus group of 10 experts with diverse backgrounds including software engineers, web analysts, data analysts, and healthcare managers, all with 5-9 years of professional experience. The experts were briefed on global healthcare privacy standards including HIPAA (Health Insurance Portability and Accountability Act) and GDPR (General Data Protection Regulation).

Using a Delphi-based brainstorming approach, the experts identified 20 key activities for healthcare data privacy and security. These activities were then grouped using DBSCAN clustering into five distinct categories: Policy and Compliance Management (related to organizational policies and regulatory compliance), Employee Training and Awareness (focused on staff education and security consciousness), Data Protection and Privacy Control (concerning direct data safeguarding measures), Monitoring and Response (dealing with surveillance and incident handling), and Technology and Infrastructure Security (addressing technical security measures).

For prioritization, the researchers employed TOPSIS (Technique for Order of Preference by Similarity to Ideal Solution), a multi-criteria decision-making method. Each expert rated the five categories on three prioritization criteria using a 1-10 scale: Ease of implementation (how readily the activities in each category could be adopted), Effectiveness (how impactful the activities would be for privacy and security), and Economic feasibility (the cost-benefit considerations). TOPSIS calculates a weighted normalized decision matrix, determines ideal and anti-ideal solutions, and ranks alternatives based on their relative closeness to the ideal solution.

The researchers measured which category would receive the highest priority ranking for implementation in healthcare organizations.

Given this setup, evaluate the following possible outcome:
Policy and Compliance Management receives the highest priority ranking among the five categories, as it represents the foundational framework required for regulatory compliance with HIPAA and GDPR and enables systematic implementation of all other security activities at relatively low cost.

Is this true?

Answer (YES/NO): NO